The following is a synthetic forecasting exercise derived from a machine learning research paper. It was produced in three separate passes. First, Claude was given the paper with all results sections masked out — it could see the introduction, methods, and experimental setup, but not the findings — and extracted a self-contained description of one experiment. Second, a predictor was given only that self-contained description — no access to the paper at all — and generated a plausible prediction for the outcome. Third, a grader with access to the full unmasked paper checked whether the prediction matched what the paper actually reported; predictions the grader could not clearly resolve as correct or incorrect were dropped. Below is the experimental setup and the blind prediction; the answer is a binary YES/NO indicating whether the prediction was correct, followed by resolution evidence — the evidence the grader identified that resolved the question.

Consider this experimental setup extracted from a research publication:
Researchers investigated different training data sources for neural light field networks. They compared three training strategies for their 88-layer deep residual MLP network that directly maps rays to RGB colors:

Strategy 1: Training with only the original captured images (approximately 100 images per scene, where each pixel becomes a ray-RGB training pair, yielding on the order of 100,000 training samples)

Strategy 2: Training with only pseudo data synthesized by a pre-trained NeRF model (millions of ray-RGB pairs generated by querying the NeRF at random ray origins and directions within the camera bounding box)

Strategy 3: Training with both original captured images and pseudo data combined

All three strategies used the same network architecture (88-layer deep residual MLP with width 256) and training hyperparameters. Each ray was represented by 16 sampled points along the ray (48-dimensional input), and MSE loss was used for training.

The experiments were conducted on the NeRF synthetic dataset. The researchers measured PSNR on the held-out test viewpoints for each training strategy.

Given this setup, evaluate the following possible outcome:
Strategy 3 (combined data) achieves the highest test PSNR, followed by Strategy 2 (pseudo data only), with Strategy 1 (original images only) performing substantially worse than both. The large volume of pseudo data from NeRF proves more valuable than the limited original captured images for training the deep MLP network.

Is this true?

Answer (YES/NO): YES